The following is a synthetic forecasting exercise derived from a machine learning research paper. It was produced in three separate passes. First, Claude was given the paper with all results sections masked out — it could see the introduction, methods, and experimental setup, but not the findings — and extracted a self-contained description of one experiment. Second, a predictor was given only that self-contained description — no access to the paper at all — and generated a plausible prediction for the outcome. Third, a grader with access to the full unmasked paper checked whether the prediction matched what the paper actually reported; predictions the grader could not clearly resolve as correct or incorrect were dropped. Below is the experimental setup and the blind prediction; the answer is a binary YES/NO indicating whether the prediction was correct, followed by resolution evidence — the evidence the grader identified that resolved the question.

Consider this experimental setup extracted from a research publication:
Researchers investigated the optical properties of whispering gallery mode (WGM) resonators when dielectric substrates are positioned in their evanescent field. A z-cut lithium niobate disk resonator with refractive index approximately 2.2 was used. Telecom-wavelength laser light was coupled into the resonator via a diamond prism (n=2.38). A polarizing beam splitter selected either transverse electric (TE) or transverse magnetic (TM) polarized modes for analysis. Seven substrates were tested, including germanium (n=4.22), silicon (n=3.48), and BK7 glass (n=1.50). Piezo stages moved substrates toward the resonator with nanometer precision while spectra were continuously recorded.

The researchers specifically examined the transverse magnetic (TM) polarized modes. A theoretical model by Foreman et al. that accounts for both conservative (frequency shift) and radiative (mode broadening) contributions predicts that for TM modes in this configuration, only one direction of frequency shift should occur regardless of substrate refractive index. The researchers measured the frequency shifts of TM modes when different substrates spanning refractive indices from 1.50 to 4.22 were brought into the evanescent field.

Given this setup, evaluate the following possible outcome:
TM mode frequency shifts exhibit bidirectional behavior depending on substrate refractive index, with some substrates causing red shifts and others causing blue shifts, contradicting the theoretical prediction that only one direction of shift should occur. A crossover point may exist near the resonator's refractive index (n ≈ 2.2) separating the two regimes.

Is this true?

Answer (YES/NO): NO